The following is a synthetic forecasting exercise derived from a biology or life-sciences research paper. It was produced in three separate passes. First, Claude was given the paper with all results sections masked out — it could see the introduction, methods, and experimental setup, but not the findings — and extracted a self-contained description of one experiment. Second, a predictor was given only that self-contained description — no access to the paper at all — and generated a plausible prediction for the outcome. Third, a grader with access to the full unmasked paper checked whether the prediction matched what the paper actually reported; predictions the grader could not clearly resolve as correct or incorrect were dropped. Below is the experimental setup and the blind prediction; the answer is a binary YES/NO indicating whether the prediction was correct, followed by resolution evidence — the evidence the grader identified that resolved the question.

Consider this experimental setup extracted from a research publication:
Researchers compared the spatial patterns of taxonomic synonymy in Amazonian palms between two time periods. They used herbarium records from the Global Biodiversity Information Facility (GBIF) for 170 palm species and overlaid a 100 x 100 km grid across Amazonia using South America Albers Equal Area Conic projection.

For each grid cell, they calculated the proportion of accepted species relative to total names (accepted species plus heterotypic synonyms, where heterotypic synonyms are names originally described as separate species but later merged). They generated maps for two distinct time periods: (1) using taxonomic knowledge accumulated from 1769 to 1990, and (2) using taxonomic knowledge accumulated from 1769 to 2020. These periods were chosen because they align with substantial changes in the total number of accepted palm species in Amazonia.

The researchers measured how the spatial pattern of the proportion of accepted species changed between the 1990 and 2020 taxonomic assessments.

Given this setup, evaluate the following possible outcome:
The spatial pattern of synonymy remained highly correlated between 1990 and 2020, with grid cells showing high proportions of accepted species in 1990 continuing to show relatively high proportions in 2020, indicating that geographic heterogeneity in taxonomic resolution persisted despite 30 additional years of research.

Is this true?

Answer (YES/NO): NO